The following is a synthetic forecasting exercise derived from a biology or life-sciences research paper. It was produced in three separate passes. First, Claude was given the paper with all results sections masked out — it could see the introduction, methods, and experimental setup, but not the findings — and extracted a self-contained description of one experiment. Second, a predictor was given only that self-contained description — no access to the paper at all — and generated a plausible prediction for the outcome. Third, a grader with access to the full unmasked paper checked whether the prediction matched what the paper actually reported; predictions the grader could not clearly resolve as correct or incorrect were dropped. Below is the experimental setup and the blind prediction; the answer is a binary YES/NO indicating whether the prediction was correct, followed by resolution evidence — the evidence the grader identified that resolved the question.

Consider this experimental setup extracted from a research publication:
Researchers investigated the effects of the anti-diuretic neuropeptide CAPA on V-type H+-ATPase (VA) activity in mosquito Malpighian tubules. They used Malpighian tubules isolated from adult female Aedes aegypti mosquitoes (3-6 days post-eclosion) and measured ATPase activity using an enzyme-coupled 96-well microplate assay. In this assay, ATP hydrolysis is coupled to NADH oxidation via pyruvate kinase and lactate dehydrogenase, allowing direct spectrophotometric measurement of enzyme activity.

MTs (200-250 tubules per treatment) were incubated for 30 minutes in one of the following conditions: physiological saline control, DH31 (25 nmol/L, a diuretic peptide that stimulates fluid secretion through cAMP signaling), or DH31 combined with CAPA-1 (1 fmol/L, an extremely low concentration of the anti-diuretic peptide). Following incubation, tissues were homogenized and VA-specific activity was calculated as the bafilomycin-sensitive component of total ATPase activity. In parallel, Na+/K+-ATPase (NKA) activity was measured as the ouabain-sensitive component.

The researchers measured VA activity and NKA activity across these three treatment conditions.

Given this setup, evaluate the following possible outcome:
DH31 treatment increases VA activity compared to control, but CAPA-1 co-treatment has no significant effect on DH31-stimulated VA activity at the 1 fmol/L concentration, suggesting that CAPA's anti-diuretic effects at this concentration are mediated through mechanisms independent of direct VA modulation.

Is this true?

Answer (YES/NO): NO